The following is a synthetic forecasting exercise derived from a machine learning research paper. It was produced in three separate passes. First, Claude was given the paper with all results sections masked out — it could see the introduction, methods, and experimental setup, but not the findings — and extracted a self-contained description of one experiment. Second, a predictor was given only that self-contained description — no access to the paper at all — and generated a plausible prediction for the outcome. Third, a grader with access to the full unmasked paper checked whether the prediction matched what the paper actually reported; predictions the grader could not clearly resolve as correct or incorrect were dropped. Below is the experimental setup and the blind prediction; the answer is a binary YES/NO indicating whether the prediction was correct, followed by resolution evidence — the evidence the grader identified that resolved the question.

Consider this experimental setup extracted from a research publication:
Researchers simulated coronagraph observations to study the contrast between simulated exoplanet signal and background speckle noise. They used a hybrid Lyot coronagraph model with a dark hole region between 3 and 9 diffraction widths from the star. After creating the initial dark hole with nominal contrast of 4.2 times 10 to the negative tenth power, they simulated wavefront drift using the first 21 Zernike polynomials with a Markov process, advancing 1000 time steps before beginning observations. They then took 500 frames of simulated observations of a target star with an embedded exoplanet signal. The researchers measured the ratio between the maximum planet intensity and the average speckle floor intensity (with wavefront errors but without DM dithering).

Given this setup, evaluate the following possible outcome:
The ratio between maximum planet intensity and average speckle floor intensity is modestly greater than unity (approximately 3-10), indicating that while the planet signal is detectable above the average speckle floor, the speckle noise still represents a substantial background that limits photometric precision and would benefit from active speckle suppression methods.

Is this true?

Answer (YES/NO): NO